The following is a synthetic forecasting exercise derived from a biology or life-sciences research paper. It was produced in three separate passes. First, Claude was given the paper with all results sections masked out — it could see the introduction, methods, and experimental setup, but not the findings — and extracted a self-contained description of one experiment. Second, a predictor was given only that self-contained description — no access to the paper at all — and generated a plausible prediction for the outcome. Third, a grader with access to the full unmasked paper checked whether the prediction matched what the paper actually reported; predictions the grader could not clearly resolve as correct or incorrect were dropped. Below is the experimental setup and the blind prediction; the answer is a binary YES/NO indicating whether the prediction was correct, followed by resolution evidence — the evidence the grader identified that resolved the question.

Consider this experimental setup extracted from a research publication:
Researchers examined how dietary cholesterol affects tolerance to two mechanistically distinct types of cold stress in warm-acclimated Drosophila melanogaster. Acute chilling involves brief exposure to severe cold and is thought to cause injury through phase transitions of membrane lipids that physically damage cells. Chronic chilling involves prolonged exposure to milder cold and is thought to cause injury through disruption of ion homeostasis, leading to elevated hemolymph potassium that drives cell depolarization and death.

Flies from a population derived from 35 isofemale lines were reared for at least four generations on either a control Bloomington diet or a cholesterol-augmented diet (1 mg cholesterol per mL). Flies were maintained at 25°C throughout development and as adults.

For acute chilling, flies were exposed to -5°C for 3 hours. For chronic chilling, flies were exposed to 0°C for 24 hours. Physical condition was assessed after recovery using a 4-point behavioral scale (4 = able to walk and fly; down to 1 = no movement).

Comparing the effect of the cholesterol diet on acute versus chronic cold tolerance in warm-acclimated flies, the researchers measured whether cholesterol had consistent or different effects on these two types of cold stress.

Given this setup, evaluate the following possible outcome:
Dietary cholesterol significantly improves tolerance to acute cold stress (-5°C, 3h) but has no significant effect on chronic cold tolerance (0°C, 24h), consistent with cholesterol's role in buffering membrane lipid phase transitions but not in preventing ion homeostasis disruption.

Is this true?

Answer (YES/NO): NO